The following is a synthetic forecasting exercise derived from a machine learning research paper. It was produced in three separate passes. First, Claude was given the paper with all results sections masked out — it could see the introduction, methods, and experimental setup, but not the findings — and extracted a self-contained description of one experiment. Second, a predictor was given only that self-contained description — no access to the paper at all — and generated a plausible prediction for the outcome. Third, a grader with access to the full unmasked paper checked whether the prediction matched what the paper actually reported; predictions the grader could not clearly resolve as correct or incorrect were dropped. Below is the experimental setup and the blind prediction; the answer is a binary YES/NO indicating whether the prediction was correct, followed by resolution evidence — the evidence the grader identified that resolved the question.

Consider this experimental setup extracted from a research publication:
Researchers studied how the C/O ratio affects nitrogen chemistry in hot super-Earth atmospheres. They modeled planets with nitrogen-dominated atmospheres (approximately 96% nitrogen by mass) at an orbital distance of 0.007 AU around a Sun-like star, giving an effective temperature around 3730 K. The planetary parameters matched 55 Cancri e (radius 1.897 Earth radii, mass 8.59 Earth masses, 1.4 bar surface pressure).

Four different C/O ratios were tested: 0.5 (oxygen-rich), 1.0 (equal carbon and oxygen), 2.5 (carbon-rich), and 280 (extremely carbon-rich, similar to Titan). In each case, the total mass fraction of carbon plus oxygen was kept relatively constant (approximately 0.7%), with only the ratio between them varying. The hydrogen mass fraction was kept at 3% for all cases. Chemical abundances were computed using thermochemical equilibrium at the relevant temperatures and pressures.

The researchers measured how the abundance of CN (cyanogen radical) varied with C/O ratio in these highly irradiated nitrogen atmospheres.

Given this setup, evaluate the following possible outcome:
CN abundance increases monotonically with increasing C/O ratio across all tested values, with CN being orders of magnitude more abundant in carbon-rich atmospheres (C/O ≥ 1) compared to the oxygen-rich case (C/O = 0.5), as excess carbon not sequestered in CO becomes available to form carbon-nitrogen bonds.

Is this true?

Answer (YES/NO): NO